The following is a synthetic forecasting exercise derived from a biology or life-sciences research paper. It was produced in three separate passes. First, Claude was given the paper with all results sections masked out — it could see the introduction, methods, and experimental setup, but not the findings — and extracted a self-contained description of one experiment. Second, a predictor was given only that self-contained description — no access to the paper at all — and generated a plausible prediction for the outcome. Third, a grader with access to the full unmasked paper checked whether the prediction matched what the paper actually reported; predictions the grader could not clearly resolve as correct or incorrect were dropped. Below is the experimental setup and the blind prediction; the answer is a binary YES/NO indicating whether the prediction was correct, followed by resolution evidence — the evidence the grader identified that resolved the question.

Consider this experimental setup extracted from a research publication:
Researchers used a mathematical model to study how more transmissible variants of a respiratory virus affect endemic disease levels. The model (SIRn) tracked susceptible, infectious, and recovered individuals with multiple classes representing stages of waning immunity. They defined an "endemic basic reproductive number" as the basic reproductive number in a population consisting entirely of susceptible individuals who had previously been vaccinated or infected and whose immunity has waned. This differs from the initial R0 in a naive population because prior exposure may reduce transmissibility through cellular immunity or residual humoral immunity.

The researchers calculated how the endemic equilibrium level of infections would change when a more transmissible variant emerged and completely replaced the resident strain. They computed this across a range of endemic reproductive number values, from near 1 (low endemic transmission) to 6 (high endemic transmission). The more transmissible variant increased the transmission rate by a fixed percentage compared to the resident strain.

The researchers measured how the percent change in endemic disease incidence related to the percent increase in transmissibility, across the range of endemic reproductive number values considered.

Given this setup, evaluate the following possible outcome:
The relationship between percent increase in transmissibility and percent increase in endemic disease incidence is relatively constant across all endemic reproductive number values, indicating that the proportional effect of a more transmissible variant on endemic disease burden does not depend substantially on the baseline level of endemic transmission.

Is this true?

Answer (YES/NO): NO